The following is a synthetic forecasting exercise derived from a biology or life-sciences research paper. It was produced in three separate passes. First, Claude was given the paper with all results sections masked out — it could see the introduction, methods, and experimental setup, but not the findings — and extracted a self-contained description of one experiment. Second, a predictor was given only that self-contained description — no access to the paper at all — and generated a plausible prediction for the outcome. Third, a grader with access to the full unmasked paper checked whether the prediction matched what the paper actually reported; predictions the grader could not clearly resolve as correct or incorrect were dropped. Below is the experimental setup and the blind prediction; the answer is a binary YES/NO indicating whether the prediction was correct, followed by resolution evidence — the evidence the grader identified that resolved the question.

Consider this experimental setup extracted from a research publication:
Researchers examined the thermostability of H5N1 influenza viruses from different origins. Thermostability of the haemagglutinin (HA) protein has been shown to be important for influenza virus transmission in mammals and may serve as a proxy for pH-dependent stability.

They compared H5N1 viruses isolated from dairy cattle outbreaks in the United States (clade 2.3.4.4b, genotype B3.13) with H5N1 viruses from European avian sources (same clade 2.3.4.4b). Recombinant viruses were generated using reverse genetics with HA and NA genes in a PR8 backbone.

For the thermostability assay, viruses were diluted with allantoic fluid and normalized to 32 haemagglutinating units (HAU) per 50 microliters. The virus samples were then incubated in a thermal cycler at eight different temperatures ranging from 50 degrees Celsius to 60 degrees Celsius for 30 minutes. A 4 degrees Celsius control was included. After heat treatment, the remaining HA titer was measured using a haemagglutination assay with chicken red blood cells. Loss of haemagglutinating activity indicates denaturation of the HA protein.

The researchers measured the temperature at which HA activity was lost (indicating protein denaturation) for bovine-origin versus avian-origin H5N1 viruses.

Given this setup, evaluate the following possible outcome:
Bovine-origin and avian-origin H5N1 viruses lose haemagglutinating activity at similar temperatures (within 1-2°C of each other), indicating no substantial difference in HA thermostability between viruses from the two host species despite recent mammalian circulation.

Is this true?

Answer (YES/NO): YES